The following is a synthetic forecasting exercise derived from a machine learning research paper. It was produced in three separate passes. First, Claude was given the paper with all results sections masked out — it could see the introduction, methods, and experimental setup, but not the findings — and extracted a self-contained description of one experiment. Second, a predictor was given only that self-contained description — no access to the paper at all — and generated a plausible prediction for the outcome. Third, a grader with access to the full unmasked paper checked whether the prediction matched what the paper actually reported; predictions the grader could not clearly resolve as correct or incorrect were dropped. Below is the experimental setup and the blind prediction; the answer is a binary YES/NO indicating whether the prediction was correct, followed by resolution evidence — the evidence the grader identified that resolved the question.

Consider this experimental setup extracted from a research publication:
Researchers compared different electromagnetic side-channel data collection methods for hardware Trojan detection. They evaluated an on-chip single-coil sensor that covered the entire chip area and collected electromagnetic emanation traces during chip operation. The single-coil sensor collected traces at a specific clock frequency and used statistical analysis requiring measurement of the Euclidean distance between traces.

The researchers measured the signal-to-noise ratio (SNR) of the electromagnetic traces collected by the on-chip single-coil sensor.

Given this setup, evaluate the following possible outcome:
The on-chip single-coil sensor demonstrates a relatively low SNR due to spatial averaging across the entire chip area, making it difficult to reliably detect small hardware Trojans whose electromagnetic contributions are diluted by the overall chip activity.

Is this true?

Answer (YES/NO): YES